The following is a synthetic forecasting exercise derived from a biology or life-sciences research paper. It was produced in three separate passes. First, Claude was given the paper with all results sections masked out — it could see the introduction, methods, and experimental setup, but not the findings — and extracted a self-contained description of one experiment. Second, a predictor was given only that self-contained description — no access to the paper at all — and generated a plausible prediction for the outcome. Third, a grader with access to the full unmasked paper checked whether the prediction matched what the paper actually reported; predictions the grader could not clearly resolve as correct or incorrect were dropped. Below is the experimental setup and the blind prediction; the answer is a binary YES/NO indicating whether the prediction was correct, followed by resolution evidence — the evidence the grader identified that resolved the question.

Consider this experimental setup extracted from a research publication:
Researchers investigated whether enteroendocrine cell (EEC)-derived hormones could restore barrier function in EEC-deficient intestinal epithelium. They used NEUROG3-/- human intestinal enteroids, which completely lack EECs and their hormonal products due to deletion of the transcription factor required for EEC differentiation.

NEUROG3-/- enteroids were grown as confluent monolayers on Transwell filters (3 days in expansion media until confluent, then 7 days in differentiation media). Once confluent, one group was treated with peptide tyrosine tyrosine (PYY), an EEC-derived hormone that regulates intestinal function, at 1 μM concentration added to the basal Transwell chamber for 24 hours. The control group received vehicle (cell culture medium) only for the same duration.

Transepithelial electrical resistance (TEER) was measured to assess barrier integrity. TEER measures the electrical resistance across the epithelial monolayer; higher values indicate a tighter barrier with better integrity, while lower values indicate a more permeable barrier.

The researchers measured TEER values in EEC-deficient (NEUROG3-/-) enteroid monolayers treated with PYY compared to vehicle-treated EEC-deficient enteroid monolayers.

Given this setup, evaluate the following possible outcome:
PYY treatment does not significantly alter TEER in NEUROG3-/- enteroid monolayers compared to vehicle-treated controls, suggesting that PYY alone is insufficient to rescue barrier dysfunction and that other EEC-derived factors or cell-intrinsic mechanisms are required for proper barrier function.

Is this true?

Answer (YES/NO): NO